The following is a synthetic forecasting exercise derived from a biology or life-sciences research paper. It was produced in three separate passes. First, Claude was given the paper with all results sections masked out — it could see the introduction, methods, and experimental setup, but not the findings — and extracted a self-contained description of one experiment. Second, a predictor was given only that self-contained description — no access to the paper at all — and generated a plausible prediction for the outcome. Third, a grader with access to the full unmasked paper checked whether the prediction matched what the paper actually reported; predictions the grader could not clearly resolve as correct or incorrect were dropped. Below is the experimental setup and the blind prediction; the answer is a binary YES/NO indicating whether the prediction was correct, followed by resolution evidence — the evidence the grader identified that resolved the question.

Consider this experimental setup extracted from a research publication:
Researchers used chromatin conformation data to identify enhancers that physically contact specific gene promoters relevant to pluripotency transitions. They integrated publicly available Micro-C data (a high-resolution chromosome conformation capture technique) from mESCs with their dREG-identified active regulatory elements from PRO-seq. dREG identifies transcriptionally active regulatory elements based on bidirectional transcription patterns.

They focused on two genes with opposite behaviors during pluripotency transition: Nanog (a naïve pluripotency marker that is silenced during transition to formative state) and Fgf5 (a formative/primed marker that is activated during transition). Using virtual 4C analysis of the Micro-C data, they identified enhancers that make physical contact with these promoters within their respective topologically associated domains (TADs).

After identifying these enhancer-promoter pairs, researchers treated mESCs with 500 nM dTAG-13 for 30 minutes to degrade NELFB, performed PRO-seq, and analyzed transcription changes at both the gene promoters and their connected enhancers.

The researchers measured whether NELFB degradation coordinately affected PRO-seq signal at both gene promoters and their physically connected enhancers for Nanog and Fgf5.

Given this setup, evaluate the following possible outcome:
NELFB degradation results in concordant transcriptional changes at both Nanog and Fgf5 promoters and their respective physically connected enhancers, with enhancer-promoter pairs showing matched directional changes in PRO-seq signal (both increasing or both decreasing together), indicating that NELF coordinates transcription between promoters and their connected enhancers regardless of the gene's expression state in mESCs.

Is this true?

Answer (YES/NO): YES